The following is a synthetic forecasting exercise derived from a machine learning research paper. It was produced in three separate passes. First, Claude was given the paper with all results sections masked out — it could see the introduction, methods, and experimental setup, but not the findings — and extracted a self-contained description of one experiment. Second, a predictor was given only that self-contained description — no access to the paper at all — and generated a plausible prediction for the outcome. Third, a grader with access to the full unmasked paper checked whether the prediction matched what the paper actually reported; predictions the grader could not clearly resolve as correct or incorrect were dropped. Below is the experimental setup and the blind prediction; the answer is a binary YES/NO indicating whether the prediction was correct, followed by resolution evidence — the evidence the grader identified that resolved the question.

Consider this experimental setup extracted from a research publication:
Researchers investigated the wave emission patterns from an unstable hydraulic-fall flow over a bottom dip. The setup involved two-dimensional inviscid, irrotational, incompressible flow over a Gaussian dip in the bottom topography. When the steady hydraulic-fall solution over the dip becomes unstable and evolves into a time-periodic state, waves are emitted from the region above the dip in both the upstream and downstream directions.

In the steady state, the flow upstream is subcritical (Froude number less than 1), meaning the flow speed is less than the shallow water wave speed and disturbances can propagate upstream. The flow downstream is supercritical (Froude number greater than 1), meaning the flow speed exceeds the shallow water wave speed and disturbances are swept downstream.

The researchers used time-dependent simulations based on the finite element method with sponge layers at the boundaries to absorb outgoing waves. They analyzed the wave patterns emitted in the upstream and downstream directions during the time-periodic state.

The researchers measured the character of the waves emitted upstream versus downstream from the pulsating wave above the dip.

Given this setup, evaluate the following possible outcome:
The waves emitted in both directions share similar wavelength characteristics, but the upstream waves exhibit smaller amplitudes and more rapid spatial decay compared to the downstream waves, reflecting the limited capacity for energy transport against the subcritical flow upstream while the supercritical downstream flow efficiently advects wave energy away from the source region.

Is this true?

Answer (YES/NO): NO